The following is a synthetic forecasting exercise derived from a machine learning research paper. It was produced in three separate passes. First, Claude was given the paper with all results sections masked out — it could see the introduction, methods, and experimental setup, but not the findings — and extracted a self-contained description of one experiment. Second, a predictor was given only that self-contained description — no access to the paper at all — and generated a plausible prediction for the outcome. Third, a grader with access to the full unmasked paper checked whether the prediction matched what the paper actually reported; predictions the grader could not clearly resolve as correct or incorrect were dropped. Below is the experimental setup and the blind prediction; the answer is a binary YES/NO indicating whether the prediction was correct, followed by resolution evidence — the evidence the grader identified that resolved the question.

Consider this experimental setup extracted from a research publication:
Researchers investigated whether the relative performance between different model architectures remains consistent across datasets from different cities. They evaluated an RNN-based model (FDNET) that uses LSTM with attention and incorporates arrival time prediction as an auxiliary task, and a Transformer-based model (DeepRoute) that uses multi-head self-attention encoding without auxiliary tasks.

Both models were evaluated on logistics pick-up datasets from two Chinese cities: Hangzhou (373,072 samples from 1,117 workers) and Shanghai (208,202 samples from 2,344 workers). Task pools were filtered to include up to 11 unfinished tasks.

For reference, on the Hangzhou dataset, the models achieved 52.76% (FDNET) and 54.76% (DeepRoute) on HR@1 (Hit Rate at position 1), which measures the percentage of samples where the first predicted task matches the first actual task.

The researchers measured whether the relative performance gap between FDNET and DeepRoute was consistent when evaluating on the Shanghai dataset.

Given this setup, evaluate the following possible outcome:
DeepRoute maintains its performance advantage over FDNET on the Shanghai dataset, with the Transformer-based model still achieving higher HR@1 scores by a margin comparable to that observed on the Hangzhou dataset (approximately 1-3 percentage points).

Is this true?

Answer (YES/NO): YES